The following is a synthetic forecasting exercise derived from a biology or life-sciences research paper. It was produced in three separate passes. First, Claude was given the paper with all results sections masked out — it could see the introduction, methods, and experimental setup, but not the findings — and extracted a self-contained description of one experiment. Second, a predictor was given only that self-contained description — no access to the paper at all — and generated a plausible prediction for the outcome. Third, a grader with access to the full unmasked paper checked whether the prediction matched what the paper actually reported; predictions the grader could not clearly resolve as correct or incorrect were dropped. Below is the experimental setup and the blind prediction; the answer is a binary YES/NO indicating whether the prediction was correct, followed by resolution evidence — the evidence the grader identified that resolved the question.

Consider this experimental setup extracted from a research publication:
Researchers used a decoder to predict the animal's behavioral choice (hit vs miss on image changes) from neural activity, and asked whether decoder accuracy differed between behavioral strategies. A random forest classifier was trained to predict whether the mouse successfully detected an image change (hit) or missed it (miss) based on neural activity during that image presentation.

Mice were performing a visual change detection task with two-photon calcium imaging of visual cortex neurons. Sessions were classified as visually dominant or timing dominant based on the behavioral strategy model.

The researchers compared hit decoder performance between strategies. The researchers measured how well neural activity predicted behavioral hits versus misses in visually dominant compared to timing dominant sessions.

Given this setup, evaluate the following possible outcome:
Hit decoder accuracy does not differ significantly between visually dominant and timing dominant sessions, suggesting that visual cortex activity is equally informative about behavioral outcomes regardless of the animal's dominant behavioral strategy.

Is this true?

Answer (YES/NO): NO